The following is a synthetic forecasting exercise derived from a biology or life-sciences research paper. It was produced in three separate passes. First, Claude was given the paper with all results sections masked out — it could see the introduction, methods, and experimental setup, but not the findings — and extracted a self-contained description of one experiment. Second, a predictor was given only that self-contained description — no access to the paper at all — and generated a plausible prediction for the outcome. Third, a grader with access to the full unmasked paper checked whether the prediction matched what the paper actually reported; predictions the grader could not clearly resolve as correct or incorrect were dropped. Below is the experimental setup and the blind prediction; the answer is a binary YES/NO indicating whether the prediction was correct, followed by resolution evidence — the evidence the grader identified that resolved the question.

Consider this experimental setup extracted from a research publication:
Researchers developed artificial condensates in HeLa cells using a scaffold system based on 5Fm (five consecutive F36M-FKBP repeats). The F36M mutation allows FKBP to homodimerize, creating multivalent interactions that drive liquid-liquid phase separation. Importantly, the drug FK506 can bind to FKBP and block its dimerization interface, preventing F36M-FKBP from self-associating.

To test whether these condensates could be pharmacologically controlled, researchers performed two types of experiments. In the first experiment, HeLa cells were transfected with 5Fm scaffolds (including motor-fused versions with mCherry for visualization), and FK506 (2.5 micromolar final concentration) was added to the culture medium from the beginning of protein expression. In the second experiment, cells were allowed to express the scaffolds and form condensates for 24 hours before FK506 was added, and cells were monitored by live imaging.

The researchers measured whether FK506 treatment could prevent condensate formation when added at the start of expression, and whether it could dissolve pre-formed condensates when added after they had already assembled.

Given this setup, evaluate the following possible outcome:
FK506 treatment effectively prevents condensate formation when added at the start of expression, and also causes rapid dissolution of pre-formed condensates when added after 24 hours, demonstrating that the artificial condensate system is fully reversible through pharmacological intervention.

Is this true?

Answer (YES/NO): YES